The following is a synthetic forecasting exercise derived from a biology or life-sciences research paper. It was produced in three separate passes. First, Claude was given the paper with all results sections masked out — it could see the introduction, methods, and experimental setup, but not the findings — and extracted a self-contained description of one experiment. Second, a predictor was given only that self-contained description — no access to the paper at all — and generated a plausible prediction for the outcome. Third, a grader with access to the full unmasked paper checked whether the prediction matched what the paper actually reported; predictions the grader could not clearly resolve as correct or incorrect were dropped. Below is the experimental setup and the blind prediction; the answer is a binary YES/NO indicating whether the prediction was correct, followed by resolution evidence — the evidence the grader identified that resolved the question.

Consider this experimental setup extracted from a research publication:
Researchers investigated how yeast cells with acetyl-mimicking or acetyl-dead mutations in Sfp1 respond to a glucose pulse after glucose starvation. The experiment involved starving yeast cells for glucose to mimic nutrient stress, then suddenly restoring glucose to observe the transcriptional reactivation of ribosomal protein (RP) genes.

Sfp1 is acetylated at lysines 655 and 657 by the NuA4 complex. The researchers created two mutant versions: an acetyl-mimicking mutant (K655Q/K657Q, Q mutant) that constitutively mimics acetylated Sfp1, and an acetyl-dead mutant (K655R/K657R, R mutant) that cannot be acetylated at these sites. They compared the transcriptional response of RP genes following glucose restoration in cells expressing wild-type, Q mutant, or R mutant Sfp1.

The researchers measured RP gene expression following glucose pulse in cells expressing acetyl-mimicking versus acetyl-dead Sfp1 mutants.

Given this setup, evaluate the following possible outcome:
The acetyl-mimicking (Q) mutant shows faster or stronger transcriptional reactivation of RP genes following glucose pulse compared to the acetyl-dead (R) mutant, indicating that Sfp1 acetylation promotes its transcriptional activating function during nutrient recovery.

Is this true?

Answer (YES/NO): NO